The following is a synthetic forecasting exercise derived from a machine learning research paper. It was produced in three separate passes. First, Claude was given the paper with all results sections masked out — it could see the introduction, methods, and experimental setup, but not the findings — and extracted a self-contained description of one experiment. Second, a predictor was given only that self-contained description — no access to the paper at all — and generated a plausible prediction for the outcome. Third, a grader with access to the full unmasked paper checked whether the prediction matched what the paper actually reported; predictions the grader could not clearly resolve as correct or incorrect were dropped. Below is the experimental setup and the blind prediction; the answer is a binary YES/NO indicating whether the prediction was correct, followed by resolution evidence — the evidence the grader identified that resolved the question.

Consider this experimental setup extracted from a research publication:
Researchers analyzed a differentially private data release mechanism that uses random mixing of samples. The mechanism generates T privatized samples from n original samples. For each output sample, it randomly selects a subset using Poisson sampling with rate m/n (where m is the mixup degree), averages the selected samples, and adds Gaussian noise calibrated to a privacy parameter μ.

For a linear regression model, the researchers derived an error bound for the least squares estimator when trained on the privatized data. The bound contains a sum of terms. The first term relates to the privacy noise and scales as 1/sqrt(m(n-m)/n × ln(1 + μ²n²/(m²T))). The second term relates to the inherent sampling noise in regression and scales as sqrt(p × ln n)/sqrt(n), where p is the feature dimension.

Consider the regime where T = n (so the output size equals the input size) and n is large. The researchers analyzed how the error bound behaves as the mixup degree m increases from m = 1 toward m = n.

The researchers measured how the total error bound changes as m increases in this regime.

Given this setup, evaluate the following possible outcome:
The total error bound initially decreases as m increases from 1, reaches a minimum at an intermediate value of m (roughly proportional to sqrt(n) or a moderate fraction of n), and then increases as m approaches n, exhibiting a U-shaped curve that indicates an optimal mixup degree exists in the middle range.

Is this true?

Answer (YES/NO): YES